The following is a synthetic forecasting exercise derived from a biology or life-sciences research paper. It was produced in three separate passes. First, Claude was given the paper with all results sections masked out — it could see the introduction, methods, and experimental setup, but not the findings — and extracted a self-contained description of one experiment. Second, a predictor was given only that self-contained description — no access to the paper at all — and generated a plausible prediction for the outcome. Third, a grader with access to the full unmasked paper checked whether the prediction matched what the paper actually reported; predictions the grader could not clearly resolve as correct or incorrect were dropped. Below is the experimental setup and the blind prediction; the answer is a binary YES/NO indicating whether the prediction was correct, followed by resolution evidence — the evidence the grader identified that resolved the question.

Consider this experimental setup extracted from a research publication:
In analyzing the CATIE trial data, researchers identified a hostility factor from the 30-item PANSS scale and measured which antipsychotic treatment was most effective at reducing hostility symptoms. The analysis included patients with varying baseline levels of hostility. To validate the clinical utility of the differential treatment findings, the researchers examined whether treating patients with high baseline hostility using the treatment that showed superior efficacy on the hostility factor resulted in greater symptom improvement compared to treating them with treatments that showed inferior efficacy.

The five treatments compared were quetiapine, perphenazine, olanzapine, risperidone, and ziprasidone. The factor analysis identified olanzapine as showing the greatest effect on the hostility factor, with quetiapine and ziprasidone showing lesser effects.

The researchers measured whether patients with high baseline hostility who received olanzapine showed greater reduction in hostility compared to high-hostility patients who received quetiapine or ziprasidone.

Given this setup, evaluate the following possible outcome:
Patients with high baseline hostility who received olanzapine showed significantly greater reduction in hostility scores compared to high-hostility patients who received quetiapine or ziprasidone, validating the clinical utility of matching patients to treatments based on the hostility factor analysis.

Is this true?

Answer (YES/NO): YES